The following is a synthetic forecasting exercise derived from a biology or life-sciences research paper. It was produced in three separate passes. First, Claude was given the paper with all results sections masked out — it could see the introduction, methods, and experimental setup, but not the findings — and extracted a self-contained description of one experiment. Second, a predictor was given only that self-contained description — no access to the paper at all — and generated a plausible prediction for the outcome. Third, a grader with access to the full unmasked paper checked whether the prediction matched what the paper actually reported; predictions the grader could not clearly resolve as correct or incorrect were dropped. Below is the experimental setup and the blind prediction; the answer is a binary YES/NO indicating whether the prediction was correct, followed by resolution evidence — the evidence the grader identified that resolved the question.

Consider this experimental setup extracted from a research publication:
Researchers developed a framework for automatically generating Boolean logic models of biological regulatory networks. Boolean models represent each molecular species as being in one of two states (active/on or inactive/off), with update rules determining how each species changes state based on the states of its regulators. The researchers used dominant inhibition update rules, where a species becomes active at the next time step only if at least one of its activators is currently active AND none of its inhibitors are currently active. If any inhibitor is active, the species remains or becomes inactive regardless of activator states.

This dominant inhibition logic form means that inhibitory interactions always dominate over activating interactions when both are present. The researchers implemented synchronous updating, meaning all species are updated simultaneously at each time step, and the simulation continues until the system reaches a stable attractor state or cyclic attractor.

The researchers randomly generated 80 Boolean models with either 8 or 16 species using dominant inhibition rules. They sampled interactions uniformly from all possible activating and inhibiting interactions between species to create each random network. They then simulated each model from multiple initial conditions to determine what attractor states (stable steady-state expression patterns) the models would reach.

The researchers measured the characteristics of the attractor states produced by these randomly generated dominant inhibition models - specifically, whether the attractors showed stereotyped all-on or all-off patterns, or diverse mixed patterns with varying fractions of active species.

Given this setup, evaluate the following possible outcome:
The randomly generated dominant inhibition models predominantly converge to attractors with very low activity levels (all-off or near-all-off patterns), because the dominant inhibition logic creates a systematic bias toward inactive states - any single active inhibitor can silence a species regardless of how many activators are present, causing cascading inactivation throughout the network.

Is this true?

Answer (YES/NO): NO